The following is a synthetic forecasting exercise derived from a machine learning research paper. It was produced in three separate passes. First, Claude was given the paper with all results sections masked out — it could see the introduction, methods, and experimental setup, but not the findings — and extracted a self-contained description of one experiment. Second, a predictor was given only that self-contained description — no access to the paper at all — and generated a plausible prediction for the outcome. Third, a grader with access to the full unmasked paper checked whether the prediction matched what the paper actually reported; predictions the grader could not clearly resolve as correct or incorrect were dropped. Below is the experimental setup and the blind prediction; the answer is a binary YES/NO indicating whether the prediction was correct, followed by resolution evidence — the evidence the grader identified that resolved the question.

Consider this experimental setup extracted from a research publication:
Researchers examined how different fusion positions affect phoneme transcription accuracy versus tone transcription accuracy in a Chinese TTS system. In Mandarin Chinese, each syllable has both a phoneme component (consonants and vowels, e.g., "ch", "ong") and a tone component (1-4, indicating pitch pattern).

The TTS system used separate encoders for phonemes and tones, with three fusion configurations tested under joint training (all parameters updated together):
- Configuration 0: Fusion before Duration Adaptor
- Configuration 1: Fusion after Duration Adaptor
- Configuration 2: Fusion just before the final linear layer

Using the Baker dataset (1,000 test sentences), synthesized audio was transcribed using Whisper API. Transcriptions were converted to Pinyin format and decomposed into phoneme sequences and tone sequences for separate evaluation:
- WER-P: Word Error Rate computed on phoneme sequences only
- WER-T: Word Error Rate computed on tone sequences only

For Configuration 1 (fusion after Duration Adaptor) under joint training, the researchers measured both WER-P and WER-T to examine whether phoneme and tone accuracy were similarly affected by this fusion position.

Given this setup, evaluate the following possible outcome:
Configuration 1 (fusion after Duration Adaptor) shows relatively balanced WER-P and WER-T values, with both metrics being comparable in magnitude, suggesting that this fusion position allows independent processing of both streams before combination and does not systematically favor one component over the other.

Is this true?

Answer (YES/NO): NO